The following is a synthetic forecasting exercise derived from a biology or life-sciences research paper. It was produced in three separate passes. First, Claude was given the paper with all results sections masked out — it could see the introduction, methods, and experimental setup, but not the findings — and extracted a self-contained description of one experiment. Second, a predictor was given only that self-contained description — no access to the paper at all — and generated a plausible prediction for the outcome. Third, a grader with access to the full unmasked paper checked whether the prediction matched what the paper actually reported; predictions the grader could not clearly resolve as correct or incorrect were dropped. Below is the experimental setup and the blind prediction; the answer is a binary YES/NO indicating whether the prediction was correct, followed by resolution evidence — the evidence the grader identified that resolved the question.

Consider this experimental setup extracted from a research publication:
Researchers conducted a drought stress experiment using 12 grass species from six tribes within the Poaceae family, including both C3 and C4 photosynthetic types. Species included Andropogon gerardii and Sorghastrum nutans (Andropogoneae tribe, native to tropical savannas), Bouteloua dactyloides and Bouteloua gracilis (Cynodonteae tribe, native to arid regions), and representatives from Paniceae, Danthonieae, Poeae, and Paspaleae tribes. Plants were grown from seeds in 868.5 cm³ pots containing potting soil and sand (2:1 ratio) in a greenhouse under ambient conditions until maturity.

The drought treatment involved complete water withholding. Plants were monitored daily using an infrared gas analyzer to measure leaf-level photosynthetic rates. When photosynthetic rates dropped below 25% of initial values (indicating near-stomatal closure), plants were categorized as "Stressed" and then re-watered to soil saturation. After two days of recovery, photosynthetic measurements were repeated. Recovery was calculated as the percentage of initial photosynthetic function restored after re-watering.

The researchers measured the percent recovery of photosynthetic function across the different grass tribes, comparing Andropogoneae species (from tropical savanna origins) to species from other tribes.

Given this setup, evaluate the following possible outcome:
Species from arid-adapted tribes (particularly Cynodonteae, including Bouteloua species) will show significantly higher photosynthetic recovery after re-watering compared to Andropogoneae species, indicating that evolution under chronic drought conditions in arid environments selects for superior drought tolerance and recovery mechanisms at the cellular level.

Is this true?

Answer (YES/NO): NO